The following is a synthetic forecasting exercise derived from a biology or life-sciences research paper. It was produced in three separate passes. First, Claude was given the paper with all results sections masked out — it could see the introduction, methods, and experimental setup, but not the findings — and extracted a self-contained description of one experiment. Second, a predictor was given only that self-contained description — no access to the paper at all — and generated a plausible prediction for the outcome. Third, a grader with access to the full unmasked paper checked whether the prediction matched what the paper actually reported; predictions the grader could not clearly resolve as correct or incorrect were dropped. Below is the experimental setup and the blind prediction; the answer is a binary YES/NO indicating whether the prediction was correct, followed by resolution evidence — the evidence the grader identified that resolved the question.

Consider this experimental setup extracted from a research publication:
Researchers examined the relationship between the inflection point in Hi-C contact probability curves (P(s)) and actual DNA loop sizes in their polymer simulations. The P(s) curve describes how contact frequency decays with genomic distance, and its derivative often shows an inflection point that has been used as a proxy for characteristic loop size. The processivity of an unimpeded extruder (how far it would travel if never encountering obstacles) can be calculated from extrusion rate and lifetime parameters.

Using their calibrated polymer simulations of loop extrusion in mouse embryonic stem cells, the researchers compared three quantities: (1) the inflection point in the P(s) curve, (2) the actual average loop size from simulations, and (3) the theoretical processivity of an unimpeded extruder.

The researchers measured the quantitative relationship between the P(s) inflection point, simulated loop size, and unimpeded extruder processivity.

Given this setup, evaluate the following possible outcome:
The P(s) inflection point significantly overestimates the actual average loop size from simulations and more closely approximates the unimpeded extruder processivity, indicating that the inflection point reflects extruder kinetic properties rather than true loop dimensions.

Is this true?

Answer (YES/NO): NO